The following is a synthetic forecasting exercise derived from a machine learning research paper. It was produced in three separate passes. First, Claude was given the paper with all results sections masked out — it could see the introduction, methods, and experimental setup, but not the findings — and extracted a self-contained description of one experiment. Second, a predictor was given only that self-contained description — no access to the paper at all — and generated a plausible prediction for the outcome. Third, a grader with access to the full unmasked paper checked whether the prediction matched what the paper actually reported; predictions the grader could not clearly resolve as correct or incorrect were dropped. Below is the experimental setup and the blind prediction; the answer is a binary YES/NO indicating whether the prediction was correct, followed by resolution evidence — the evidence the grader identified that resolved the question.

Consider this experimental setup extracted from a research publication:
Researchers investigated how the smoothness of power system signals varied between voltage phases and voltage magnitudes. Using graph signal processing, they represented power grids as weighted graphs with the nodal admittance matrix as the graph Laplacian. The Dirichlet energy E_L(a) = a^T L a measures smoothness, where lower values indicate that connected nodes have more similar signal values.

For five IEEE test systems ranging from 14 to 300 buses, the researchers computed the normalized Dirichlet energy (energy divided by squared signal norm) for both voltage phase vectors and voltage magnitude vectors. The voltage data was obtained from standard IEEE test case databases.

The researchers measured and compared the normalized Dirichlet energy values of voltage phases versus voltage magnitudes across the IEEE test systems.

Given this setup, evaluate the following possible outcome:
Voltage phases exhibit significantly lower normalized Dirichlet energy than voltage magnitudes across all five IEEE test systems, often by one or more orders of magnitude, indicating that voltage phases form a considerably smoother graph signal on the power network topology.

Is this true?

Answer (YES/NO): NO